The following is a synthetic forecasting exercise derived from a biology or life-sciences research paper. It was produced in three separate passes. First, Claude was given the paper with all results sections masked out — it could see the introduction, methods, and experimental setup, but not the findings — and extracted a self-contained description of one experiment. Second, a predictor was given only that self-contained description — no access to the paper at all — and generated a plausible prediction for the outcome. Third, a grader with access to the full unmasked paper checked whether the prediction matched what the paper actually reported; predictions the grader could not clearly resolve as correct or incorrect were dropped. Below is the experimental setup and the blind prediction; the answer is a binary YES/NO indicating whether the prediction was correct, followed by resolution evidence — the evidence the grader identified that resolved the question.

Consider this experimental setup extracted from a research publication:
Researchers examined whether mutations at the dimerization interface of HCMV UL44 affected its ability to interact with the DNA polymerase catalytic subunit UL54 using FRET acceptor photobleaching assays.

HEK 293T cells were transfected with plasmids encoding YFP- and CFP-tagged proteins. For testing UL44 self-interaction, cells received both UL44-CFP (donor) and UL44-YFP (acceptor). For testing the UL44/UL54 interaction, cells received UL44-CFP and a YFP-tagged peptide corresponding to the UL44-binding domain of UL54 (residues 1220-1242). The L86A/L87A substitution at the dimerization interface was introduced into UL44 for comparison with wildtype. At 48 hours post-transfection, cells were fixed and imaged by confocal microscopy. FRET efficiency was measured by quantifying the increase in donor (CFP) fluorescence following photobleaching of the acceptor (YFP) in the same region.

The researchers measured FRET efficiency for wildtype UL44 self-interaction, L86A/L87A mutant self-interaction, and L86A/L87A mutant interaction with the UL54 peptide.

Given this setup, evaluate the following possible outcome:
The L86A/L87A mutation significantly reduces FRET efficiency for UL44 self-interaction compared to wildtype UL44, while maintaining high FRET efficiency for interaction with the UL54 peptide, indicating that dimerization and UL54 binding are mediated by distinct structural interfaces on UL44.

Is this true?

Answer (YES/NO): YES